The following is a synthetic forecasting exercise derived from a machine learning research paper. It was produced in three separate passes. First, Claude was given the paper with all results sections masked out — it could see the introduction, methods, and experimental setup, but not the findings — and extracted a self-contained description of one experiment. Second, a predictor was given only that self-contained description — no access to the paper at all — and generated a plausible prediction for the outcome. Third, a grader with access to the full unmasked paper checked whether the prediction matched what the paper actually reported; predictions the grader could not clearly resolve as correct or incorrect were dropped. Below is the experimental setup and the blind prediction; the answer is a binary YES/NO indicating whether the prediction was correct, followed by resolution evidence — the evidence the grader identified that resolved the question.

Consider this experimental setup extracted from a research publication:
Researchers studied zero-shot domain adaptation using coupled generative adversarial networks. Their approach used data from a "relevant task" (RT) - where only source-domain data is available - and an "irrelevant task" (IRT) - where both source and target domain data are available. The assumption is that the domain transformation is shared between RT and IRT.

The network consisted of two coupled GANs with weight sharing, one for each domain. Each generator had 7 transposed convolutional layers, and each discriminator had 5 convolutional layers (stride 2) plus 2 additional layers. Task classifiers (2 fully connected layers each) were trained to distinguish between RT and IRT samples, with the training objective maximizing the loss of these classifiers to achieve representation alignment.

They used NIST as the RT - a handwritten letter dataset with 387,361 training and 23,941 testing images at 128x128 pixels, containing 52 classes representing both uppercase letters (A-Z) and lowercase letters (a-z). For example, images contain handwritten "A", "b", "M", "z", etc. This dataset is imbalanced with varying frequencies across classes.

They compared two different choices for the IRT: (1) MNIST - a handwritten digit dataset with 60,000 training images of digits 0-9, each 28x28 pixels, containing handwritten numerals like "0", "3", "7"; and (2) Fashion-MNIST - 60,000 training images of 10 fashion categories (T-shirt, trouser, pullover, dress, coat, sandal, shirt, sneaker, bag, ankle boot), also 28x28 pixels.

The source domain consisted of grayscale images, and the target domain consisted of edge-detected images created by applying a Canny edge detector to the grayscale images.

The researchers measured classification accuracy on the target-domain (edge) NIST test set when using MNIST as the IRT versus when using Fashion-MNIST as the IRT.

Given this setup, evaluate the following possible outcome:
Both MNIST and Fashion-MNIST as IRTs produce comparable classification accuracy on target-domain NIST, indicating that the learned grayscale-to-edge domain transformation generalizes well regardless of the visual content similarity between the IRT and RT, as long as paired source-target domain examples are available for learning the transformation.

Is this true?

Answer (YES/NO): NO